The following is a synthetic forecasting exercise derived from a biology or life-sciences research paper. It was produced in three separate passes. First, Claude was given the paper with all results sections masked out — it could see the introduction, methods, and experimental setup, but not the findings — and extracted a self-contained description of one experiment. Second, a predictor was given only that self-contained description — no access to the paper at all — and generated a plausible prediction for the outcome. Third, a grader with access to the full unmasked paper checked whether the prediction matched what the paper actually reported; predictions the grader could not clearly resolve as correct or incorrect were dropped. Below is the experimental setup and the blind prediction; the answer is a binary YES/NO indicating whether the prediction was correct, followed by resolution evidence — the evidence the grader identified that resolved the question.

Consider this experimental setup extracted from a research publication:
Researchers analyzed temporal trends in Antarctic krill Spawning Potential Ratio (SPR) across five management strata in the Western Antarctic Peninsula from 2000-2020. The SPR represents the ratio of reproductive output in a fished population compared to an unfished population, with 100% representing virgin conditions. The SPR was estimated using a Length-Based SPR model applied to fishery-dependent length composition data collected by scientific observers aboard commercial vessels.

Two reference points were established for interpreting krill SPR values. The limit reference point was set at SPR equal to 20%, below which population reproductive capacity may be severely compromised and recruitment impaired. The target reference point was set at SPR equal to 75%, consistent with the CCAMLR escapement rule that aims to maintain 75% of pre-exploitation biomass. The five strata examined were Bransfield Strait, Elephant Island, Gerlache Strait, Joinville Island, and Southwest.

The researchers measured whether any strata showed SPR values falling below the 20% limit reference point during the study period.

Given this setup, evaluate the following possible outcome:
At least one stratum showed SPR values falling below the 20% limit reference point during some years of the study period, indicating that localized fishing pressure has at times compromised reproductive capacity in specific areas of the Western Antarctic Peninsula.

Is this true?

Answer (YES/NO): YES